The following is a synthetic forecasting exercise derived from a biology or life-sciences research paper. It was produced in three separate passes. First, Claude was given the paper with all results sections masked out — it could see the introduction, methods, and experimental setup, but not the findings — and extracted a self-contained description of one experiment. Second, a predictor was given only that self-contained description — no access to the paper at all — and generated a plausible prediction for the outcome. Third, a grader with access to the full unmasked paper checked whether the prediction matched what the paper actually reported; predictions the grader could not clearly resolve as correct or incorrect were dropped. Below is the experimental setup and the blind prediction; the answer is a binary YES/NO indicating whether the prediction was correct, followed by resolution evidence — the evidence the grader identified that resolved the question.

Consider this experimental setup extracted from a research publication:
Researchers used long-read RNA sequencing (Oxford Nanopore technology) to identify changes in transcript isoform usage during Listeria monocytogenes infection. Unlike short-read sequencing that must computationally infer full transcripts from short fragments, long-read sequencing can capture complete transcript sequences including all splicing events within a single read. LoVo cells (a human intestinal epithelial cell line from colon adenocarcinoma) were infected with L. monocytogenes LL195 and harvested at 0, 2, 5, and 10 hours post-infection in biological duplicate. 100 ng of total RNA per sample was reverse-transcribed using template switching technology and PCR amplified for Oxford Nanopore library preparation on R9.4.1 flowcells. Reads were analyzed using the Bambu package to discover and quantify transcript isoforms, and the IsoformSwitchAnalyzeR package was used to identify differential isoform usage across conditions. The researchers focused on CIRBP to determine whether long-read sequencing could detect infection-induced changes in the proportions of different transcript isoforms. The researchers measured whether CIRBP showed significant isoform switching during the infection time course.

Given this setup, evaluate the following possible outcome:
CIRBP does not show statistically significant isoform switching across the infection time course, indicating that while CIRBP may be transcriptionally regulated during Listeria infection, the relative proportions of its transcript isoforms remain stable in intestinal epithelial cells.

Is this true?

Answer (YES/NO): NO